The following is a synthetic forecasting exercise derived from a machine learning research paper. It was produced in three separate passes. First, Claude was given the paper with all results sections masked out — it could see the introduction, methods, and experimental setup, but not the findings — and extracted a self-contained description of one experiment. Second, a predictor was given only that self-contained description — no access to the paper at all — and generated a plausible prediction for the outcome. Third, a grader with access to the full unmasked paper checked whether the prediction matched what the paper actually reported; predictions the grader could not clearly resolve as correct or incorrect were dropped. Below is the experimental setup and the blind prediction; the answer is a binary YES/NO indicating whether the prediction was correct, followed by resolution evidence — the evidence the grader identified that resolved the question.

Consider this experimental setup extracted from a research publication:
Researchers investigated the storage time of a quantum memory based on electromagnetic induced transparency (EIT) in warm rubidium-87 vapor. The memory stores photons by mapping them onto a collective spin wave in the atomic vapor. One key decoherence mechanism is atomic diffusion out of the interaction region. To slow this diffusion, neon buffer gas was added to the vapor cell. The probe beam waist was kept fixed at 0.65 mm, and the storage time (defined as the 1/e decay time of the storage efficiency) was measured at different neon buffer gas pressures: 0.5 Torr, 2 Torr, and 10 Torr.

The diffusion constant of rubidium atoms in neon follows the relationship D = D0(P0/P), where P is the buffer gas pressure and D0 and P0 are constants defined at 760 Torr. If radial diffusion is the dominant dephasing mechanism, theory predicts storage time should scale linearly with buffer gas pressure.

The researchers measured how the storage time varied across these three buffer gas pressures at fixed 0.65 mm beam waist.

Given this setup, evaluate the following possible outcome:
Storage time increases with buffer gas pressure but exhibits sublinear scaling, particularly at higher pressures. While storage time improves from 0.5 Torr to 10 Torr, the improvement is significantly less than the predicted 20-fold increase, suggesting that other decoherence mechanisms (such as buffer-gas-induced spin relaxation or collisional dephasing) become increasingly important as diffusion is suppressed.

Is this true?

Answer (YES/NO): NO